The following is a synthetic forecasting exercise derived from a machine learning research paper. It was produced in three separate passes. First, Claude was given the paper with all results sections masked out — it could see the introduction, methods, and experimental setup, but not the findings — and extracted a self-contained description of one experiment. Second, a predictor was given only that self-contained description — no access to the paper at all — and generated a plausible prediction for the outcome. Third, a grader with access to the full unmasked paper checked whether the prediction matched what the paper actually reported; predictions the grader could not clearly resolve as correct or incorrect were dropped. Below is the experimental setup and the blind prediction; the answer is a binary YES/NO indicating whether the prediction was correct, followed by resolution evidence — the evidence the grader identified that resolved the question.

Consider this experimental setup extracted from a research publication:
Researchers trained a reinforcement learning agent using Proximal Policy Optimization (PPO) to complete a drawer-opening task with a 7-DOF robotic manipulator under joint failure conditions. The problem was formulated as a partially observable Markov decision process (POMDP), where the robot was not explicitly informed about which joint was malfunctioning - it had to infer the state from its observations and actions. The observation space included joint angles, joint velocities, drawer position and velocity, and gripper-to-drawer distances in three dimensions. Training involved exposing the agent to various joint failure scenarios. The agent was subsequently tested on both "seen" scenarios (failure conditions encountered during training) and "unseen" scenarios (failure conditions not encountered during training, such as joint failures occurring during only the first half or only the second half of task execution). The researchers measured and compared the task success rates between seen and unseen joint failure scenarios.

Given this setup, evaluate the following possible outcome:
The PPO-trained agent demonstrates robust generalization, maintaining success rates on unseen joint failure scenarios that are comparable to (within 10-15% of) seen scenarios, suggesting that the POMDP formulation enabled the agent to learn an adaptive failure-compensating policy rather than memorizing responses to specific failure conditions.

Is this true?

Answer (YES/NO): YES